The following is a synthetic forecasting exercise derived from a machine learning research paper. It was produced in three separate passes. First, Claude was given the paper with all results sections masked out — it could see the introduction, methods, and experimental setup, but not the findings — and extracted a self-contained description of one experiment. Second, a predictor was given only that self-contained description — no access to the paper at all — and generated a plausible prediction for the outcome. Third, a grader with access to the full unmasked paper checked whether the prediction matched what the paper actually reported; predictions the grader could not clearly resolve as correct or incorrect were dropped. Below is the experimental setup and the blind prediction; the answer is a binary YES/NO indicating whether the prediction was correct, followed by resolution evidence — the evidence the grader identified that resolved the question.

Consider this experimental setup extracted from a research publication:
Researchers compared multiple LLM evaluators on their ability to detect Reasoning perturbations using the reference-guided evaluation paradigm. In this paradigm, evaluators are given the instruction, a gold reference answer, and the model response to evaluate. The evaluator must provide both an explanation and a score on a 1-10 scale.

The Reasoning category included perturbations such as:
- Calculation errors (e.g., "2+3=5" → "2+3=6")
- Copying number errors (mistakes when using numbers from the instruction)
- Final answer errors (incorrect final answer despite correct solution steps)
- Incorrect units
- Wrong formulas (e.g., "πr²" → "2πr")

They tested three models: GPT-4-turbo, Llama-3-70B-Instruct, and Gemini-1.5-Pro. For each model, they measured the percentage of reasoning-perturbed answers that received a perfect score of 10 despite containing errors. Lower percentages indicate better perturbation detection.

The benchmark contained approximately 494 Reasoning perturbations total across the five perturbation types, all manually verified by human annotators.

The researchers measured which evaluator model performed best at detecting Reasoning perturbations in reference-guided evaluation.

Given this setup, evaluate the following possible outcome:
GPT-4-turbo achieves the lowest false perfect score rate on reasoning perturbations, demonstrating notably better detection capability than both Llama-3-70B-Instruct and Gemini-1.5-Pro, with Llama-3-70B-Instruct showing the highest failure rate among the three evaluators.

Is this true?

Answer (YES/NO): NO